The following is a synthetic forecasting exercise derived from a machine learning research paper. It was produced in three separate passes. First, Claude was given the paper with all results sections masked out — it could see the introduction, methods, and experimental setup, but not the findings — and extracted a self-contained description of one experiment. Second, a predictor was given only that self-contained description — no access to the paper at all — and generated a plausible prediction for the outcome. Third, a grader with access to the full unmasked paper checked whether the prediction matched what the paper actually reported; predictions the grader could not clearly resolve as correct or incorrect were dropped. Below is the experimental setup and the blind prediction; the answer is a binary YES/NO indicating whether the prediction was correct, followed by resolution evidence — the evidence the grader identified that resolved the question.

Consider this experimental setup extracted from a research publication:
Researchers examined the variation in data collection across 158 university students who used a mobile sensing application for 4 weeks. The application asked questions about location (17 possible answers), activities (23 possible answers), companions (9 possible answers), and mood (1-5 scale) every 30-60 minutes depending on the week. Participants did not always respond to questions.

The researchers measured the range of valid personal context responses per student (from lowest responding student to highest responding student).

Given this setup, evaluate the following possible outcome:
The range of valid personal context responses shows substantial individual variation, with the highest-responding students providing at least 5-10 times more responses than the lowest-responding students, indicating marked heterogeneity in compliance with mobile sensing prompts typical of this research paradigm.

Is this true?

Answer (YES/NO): NO